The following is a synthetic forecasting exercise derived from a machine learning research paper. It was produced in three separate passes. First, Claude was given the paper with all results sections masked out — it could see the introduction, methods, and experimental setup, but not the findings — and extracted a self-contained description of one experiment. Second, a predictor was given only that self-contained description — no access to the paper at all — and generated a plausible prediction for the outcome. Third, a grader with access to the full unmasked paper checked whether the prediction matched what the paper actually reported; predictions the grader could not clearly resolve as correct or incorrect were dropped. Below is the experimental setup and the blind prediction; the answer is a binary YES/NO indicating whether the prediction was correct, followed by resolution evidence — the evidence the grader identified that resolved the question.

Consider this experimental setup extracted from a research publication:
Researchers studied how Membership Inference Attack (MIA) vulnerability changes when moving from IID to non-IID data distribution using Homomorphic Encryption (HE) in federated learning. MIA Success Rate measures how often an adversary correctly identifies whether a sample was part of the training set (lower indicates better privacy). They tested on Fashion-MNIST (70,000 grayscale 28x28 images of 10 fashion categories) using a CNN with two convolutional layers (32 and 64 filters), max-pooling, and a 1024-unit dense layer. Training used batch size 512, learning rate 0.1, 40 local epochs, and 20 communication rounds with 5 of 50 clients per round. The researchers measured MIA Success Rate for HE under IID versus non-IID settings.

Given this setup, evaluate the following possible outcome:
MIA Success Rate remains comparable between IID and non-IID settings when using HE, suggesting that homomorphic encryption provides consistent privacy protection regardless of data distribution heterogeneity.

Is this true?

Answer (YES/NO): NO